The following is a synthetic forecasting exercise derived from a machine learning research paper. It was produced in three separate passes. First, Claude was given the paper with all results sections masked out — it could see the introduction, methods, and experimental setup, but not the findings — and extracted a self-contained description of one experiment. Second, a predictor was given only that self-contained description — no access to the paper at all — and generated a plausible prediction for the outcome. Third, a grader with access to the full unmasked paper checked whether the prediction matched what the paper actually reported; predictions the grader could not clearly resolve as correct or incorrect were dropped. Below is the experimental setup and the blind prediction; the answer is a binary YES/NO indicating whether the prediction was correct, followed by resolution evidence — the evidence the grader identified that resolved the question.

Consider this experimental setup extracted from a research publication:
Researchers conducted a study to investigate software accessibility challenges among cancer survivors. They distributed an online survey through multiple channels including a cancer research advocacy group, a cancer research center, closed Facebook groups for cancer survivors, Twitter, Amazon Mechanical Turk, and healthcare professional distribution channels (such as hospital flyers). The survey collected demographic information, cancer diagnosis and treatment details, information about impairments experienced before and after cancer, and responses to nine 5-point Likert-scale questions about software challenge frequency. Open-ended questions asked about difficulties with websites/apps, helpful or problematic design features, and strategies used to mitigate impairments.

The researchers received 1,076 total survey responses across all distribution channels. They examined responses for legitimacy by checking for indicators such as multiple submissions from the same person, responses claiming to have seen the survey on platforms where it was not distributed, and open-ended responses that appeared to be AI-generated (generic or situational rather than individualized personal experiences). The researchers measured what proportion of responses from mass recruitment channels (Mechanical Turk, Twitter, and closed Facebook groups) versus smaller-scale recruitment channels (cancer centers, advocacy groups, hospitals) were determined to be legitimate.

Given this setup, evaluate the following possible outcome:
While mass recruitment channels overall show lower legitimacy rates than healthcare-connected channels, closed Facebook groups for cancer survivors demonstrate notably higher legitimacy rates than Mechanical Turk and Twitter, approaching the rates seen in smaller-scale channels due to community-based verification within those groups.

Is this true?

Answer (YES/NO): NO